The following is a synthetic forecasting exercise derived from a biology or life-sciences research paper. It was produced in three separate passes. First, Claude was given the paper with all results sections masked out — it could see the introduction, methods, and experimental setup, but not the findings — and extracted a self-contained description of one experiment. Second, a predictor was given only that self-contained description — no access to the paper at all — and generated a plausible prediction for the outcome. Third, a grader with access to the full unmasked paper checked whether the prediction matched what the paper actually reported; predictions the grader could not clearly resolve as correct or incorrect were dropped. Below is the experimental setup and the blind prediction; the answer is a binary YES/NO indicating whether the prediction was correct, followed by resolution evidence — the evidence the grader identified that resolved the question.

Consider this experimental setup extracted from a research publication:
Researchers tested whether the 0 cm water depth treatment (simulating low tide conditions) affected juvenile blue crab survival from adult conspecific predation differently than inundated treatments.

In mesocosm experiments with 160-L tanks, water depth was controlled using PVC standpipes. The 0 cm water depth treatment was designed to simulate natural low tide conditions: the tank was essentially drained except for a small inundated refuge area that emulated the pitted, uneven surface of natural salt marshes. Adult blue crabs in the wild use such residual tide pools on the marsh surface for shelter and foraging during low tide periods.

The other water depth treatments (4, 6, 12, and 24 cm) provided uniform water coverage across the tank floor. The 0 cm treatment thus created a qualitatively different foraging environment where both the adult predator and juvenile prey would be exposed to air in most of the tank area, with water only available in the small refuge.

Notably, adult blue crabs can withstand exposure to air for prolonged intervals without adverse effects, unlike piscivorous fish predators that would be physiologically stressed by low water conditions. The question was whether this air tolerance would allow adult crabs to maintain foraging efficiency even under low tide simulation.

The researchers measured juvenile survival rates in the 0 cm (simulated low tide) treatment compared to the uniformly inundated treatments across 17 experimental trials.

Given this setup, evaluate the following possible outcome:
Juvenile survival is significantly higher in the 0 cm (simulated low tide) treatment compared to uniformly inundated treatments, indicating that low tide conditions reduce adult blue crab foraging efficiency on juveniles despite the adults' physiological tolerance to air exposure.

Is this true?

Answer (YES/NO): NO